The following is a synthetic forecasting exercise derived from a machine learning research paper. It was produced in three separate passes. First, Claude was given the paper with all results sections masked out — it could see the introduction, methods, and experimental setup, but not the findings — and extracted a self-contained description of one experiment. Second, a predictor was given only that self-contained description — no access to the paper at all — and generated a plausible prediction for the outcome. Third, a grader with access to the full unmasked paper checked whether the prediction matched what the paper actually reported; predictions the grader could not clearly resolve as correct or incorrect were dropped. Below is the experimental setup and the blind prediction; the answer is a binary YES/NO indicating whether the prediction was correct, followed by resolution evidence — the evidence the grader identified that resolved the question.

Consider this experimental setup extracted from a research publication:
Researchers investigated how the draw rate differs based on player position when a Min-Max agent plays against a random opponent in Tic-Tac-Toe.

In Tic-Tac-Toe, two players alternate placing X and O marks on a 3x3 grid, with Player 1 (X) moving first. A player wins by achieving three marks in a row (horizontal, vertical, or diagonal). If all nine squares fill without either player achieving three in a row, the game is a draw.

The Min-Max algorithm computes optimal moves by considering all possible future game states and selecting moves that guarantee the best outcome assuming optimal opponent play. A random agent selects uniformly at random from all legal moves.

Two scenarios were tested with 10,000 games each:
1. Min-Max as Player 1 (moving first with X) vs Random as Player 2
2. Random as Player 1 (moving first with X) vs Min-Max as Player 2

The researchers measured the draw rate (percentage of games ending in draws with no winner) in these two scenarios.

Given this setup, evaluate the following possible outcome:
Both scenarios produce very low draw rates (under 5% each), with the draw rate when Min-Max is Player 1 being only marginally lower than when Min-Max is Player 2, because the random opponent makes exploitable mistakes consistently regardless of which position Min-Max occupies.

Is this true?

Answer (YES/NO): NO